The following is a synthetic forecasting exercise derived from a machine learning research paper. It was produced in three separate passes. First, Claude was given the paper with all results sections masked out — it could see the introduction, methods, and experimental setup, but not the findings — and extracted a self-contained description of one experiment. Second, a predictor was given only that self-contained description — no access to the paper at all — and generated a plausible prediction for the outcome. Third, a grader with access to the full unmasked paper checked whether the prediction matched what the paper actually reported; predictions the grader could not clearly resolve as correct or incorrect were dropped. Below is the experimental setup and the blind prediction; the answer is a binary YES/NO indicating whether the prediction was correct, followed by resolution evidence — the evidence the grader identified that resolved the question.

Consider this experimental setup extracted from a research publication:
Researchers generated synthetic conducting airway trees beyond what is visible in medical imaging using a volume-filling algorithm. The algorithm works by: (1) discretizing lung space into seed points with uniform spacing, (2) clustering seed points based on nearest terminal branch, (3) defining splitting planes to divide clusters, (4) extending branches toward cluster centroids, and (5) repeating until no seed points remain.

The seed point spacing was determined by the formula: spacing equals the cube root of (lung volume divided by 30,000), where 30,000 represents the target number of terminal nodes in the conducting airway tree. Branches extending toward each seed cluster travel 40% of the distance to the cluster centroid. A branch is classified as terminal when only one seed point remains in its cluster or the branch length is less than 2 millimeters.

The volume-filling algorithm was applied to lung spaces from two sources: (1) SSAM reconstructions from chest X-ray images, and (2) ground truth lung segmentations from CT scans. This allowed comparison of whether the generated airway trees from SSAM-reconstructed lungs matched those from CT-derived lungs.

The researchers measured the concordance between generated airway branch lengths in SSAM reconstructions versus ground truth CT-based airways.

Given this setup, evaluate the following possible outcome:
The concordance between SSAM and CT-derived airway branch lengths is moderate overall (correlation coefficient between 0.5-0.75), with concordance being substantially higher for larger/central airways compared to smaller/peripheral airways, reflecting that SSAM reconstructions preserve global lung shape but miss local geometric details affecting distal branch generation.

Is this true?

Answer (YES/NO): NO